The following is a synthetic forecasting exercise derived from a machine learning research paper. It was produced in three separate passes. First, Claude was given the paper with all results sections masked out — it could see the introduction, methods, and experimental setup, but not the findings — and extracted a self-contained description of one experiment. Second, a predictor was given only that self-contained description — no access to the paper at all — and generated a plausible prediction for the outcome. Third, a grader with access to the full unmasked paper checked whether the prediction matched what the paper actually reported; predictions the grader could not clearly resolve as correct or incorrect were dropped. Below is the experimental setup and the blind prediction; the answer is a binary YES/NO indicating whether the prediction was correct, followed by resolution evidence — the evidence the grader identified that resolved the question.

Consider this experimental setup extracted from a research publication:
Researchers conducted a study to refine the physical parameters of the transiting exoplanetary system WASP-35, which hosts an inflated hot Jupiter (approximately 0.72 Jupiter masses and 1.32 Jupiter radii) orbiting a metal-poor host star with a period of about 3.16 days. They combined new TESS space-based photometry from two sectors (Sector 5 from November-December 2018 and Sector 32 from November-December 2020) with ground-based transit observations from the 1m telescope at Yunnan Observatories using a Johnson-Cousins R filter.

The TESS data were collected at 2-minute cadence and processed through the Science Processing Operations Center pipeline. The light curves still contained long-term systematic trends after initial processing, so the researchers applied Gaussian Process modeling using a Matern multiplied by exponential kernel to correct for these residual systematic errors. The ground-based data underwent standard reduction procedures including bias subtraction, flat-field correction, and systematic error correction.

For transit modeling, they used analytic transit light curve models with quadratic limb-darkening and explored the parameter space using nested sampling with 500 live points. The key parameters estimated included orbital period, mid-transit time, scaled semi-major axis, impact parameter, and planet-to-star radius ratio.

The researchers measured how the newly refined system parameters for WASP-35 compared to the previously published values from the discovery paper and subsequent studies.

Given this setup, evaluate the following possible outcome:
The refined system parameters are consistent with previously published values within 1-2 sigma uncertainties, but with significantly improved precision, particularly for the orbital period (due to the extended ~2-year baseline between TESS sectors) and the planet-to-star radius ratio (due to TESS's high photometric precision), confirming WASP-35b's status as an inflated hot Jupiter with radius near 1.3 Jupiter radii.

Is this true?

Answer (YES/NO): YES